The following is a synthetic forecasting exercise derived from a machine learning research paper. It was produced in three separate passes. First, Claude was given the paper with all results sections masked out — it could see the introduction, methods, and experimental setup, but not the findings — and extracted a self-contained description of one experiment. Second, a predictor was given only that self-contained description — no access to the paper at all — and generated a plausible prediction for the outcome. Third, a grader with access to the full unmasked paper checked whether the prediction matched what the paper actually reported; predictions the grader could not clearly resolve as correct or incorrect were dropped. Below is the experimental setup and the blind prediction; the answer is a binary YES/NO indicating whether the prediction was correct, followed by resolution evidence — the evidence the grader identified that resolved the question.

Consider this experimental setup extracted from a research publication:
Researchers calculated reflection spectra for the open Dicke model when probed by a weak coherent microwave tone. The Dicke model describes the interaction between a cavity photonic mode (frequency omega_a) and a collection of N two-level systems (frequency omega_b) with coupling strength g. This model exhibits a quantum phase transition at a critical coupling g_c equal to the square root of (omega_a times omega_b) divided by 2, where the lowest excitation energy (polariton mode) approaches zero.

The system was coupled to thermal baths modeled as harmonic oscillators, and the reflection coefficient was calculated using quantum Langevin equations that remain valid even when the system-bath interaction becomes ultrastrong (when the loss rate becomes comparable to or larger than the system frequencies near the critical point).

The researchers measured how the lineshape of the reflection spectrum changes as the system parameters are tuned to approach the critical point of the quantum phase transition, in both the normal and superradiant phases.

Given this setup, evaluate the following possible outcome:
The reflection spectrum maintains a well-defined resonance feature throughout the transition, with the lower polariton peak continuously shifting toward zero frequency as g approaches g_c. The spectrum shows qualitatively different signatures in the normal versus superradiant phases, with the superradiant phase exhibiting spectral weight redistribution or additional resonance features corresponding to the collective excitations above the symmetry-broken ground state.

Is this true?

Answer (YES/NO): NO